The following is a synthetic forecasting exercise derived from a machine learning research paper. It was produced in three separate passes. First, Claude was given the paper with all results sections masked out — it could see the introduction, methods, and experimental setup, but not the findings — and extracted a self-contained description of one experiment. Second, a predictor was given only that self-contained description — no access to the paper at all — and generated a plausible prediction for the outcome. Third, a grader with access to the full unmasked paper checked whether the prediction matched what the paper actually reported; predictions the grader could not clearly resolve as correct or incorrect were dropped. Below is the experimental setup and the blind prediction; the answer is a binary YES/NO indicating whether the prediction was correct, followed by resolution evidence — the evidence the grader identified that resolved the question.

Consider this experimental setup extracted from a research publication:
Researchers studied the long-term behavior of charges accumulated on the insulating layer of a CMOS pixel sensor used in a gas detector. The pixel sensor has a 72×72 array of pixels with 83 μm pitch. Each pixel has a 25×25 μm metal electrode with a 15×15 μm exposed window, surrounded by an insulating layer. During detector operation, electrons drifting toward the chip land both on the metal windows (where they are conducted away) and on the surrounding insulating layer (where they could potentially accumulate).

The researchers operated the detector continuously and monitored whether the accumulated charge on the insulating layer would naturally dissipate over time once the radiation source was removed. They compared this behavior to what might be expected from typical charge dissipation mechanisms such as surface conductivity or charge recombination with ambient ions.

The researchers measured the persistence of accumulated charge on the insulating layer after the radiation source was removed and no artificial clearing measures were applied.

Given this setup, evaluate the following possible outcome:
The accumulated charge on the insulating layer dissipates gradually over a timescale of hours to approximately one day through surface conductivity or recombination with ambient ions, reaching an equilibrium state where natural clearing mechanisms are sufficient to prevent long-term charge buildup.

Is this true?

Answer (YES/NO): NO